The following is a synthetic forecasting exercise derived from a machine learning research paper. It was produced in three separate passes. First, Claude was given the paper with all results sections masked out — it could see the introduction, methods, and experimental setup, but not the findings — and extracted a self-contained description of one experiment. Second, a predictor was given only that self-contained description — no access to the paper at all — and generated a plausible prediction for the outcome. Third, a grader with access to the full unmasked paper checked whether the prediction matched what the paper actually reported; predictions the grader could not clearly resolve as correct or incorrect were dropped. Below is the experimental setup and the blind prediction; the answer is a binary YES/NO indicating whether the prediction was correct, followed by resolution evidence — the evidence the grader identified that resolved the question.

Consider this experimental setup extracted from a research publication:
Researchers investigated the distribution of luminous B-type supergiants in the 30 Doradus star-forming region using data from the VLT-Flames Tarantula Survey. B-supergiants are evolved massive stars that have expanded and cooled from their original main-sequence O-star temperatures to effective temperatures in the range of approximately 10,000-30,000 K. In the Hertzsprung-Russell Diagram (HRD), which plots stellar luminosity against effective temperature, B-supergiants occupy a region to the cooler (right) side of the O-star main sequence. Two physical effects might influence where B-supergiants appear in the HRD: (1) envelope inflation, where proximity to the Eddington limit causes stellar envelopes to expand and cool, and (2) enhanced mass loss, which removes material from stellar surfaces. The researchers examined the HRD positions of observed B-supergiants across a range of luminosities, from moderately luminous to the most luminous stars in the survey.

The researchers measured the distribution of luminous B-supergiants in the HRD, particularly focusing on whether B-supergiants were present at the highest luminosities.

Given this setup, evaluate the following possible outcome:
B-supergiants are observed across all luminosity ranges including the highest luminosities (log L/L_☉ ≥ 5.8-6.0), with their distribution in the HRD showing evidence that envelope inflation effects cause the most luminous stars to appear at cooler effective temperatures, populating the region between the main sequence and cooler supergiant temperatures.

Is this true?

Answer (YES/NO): NO